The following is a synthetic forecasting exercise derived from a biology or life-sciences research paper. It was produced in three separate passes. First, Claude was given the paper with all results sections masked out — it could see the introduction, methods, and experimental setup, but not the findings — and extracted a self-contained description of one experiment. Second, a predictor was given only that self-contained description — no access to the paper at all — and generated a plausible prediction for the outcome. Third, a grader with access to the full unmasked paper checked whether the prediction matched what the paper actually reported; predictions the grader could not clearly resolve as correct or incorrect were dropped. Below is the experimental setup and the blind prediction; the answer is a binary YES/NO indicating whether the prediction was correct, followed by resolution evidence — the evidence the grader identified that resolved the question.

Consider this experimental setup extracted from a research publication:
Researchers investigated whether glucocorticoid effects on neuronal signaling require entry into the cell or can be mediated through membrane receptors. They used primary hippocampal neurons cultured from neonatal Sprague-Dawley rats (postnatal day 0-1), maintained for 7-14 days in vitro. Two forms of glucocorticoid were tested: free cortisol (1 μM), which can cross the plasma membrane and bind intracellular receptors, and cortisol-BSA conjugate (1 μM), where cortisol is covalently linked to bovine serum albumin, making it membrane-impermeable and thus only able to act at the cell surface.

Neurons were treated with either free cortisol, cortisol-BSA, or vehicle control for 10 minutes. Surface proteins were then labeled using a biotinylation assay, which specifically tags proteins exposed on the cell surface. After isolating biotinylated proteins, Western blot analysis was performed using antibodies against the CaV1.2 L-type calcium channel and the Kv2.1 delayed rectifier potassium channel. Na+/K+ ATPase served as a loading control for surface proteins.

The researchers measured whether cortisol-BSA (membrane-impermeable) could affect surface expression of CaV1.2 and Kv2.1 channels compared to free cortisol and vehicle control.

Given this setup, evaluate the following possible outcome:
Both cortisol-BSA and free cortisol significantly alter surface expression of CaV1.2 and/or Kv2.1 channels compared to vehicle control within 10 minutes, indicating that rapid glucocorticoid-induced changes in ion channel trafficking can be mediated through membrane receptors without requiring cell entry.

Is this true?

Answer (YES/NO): YES